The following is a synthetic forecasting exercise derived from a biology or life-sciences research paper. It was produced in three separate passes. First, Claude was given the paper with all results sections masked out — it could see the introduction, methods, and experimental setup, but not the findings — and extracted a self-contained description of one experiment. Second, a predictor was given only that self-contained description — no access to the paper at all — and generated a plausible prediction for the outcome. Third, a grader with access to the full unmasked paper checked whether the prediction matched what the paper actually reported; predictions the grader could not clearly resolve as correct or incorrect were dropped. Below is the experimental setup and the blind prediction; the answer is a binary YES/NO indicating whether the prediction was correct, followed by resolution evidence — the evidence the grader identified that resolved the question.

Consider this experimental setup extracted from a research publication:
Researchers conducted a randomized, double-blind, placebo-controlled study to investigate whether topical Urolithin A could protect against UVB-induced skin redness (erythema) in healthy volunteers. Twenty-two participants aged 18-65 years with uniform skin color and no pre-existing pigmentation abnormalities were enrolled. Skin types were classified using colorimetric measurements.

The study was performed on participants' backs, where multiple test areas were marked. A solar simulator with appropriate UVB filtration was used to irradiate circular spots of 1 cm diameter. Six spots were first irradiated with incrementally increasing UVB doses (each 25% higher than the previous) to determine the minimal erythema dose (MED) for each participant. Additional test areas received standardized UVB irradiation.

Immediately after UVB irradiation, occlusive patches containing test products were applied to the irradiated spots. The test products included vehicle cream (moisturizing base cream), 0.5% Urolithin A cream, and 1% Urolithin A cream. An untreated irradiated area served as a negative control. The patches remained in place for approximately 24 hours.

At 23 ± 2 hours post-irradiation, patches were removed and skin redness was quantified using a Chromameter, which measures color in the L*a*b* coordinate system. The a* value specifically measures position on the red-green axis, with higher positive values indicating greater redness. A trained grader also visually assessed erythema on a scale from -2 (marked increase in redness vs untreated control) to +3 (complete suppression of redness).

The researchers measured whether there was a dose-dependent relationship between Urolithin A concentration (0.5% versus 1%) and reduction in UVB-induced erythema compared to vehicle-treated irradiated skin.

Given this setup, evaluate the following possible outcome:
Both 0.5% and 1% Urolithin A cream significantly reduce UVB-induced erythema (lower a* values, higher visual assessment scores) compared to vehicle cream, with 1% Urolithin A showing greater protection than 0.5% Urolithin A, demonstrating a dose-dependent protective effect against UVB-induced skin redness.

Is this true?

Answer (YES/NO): NO